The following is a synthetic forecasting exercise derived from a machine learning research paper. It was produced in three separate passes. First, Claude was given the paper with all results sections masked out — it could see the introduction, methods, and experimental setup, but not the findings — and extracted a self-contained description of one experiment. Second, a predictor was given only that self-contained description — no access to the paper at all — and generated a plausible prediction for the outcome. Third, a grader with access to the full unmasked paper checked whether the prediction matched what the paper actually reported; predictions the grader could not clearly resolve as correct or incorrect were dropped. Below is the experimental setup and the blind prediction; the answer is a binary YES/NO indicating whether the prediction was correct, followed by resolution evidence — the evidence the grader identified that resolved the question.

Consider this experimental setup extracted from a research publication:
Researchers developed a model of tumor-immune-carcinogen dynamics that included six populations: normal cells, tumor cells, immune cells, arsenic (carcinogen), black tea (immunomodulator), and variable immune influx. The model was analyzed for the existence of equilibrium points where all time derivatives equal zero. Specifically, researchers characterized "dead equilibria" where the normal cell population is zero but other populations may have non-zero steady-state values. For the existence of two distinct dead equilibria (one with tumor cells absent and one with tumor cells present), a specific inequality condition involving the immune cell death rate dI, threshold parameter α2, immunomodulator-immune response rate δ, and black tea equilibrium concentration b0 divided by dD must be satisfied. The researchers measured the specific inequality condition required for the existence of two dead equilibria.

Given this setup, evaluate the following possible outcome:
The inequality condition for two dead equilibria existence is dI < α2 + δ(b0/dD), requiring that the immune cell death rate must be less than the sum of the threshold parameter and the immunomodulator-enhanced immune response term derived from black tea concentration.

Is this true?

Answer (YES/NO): NO